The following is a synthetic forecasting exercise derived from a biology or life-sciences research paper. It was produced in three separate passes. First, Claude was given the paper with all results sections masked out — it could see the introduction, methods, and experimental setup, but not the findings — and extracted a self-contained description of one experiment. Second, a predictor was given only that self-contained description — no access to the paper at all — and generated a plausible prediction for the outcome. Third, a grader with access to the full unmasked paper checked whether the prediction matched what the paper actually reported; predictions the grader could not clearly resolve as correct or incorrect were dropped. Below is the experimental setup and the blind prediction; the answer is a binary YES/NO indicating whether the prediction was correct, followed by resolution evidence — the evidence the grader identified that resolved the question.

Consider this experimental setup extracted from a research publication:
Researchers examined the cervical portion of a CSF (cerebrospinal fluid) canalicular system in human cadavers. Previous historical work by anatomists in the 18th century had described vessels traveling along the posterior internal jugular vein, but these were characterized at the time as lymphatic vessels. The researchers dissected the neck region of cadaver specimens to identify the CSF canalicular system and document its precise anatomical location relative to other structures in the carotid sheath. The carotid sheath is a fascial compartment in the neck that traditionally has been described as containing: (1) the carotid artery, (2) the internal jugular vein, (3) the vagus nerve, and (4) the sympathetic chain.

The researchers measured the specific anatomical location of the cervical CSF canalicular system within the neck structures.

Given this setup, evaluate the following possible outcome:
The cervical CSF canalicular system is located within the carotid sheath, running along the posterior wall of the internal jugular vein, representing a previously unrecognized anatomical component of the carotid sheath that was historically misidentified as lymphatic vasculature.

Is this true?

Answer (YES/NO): YES